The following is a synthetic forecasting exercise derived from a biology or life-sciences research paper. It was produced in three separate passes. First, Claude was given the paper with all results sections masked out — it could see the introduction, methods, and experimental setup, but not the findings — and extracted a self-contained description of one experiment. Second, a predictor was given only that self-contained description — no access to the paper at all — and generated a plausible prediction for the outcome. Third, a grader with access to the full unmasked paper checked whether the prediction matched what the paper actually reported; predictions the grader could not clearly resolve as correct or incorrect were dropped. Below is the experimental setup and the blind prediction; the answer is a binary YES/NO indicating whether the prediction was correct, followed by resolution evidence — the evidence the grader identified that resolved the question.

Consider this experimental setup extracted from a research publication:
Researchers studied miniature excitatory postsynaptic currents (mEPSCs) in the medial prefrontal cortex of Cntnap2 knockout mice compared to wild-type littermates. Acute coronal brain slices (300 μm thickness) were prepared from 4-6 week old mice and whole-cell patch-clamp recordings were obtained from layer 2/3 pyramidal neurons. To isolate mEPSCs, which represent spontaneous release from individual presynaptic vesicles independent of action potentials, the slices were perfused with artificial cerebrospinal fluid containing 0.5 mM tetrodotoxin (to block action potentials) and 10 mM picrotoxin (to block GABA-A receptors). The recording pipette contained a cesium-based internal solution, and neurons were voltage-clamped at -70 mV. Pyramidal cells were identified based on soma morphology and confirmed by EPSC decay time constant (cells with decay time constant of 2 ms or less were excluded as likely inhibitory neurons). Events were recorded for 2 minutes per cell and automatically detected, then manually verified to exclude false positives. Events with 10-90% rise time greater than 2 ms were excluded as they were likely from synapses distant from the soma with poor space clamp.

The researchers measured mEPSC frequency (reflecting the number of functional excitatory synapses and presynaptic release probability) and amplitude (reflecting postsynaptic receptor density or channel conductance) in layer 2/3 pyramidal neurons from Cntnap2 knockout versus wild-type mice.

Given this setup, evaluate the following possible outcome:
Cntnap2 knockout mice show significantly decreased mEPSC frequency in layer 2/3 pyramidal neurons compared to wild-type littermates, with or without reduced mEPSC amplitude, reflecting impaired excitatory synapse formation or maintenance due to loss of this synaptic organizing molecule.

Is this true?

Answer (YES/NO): YES